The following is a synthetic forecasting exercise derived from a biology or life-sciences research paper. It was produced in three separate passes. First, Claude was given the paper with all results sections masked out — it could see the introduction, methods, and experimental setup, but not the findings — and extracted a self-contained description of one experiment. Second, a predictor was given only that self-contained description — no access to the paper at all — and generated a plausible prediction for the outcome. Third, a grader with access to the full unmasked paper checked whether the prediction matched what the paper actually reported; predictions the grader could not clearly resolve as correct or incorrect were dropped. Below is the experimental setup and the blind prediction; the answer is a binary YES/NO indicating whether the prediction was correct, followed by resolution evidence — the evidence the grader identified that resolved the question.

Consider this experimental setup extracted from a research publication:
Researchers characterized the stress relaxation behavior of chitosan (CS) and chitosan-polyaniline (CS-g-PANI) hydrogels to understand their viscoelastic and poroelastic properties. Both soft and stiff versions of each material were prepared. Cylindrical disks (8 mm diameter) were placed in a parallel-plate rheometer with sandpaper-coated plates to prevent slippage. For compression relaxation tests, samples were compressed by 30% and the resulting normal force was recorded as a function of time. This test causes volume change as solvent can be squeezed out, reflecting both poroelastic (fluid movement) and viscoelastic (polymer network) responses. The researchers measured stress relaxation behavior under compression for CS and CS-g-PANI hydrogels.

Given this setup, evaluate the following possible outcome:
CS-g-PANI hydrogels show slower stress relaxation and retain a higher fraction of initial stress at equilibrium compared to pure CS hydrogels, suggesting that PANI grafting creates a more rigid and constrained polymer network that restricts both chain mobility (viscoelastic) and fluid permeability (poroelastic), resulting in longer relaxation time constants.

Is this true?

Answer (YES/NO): NO